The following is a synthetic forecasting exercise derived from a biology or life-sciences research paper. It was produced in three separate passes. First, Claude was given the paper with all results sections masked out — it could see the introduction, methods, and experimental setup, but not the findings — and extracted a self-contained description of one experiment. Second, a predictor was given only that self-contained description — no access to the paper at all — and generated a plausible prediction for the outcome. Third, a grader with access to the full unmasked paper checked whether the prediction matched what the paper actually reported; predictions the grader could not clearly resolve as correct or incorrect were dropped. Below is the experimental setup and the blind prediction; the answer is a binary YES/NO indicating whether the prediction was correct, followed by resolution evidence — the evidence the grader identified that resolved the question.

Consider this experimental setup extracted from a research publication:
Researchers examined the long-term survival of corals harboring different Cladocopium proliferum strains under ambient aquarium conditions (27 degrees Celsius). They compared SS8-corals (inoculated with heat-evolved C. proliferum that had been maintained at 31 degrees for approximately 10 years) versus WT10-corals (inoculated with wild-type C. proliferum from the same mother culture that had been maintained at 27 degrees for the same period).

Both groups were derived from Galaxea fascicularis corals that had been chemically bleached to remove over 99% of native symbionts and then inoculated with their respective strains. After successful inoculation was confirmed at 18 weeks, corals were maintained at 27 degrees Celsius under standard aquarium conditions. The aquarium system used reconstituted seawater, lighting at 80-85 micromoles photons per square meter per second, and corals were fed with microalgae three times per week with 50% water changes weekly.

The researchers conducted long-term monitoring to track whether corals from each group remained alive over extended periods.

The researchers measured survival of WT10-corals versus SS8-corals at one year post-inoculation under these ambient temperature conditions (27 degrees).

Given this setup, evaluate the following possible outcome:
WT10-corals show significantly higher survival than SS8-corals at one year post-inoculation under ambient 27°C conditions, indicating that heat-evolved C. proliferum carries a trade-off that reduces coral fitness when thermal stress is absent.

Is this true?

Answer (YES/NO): NO